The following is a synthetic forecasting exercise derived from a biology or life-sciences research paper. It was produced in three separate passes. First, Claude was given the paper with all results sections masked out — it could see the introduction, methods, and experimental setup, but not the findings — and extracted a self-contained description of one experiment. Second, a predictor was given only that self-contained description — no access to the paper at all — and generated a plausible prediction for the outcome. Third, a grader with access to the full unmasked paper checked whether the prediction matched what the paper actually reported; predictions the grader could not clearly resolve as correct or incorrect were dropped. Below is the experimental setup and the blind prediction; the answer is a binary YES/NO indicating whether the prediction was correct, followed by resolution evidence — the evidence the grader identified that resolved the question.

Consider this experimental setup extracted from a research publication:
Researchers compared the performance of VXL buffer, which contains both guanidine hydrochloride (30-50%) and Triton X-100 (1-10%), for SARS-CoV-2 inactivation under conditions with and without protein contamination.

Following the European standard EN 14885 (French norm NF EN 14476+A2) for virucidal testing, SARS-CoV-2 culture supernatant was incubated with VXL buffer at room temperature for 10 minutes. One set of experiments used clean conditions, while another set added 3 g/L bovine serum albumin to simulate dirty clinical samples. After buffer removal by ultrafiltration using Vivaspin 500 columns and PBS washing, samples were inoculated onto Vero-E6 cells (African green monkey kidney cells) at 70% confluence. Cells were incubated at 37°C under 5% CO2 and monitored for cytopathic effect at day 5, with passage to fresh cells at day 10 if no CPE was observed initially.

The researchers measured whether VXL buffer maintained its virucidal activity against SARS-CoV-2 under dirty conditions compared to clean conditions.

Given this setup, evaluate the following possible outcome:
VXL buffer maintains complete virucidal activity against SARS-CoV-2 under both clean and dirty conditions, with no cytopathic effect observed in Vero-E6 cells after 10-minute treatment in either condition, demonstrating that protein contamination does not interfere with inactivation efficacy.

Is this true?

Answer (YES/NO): YES